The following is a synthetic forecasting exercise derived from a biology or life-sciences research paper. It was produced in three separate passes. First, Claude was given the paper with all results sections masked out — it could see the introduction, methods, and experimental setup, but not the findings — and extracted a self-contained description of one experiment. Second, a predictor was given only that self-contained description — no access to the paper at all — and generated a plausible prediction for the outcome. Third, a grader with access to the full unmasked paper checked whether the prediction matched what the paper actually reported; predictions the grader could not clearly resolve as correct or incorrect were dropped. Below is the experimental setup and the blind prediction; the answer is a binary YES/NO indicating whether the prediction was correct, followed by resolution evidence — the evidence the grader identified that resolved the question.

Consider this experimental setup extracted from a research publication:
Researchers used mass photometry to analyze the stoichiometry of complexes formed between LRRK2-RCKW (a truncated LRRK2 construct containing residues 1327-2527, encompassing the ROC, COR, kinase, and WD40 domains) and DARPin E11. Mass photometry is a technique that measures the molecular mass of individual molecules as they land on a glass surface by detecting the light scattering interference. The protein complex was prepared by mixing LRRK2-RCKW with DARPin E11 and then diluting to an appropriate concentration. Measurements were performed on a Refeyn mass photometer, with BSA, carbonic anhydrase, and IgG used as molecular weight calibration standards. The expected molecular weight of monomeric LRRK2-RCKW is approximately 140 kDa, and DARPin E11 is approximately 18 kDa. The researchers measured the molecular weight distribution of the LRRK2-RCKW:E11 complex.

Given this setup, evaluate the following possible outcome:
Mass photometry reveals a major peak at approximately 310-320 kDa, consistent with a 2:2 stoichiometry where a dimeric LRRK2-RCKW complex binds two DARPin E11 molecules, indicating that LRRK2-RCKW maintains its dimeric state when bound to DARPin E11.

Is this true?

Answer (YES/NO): NO